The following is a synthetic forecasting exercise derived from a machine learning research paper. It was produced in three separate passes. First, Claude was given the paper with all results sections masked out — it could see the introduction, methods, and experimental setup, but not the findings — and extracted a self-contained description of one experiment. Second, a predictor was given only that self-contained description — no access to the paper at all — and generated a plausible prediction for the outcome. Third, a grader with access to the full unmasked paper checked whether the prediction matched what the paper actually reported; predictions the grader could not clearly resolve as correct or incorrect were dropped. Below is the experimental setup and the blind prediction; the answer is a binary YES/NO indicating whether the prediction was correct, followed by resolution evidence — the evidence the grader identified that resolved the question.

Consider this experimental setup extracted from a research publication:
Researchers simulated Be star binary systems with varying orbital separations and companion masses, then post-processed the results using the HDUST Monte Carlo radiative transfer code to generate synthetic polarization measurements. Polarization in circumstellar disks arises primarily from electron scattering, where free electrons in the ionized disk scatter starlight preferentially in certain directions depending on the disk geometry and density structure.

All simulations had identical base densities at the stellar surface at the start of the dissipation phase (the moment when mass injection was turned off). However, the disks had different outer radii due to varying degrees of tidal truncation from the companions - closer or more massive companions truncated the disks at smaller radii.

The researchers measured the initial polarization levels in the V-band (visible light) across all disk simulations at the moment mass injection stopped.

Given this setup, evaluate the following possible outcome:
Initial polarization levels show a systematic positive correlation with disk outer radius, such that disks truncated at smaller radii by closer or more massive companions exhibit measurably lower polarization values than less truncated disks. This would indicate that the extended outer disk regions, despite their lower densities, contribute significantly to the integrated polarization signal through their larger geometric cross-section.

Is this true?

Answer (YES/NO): NO